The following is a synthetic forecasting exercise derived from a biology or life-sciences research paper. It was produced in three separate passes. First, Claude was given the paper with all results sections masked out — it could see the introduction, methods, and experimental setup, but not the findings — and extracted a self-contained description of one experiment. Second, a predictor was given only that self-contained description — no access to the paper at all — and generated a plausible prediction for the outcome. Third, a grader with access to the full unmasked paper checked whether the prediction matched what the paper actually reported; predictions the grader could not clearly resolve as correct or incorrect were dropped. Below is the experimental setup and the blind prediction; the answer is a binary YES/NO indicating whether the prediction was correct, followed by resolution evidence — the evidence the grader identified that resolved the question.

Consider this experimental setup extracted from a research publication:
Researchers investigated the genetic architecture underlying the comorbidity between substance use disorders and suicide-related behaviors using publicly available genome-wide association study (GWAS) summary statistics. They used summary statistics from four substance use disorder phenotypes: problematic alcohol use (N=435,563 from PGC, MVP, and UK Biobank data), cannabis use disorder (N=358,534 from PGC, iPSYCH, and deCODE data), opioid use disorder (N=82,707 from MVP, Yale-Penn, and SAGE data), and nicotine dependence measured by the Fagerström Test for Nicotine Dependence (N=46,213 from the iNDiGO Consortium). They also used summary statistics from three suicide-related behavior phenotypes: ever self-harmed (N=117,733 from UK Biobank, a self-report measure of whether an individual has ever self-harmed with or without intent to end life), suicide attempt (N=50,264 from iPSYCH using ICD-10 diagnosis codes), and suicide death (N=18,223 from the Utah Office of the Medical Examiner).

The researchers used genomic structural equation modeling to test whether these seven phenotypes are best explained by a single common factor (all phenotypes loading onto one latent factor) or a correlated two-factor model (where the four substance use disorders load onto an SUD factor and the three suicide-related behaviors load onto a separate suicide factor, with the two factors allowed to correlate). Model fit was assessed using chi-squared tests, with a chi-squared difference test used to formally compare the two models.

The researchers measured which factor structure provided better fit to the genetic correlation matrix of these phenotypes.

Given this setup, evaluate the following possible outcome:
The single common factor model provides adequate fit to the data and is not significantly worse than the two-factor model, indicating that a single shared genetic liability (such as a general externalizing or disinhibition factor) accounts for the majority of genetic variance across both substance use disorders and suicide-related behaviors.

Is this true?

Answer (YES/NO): NO